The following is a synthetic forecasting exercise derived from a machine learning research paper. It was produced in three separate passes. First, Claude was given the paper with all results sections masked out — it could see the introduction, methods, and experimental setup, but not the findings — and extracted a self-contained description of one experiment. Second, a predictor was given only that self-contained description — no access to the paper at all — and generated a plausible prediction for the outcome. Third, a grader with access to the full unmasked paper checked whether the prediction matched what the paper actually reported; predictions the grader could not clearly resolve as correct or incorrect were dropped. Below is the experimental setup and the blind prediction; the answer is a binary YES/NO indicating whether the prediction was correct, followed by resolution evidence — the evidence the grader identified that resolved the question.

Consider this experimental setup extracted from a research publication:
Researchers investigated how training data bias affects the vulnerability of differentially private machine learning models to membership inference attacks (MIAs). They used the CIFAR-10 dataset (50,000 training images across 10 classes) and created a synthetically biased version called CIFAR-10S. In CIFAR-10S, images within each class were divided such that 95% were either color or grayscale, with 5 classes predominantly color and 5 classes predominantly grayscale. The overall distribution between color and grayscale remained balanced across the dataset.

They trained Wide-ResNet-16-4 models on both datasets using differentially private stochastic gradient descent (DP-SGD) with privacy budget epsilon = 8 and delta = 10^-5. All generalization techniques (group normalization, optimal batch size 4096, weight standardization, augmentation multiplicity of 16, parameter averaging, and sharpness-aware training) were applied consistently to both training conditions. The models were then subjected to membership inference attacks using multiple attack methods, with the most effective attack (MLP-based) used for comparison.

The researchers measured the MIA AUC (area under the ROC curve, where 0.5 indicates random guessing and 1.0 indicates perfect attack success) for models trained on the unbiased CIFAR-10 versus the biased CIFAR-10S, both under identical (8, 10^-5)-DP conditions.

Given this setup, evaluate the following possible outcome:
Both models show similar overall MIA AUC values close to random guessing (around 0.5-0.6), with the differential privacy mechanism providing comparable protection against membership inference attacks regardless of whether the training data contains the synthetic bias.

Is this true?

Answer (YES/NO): NO